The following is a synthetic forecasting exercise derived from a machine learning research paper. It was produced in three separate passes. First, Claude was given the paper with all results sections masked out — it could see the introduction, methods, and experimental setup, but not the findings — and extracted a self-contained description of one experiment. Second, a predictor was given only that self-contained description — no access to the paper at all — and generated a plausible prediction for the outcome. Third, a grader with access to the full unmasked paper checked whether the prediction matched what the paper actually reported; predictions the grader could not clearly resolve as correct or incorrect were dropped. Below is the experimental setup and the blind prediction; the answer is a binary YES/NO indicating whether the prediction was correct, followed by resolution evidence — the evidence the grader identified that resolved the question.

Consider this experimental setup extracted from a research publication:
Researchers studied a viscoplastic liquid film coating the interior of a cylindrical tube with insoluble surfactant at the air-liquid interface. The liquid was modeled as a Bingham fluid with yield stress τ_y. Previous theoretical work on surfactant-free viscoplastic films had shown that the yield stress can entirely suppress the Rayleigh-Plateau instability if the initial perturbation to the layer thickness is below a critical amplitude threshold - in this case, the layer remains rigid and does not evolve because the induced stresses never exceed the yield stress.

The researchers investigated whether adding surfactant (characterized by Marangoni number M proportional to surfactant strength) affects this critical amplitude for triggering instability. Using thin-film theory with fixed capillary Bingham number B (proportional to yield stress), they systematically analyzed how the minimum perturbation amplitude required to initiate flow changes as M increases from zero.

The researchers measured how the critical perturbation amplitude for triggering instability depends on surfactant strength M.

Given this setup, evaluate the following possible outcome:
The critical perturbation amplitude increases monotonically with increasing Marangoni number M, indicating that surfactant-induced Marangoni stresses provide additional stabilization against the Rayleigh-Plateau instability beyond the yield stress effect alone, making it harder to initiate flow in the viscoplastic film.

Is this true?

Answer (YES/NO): YES